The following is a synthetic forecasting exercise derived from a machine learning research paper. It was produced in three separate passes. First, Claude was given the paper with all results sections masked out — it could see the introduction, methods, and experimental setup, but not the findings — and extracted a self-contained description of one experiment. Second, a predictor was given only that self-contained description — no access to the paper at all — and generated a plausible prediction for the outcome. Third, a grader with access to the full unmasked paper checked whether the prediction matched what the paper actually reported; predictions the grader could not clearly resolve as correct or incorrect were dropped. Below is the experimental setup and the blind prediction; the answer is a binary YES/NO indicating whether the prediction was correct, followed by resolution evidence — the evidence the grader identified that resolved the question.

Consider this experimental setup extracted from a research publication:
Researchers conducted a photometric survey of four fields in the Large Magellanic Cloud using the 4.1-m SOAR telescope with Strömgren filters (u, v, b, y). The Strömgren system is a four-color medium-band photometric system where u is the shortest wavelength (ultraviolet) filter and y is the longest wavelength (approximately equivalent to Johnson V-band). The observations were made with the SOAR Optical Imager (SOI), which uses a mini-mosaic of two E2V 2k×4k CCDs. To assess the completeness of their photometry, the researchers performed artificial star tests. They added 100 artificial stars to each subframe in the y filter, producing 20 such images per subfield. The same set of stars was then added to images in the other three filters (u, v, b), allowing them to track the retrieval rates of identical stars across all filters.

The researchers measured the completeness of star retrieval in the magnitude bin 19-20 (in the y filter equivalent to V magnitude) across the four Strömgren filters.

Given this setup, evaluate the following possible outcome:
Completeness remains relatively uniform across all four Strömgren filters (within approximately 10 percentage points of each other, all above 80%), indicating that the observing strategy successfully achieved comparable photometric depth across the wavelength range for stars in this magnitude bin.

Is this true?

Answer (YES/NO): NO